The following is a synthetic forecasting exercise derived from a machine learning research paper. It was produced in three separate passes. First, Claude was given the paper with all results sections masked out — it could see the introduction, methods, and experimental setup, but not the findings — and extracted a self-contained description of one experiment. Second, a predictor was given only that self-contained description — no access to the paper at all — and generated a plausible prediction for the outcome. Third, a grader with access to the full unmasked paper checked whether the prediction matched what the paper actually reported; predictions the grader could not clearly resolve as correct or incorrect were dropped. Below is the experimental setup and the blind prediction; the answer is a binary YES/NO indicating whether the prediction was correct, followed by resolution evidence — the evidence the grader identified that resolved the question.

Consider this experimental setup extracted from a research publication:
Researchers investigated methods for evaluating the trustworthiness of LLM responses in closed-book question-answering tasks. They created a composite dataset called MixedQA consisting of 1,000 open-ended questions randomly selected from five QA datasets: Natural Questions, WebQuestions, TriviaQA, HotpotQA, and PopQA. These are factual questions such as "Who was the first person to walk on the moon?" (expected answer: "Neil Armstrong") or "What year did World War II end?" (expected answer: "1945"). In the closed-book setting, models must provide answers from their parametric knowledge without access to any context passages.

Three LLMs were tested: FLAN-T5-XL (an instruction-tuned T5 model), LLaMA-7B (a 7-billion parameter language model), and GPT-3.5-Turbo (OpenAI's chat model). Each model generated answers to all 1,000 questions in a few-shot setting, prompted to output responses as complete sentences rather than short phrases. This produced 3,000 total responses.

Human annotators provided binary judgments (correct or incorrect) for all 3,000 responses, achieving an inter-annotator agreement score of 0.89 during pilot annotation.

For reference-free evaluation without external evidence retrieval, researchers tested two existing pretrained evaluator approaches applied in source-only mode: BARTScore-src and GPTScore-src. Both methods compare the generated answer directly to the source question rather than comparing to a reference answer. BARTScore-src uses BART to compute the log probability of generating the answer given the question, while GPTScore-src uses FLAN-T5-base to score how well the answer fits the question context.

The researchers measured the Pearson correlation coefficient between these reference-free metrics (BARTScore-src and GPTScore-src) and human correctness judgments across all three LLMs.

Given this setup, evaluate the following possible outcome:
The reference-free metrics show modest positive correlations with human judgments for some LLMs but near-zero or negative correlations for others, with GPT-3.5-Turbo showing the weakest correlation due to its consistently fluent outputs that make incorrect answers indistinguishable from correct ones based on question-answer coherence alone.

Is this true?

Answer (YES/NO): NO